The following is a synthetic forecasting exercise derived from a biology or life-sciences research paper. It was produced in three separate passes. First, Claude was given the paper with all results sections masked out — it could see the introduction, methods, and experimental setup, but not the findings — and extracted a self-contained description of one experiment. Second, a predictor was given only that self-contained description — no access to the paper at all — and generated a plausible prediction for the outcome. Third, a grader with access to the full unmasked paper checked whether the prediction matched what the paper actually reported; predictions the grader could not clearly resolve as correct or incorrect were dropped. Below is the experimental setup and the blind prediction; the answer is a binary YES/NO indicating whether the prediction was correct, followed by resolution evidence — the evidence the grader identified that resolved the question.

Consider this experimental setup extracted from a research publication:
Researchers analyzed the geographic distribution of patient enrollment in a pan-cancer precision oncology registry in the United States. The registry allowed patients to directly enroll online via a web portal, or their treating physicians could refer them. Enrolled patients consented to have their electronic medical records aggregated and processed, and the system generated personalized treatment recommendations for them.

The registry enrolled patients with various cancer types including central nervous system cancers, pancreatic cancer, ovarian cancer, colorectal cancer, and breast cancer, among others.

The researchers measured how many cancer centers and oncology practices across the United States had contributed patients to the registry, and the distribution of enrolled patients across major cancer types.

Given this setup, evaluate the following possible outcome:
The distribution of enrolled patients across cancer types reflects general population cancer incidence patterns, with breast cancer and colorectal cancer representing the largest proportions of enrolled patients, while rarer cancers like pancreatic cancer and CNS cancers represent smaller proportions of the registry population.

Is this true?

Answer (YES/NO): NO